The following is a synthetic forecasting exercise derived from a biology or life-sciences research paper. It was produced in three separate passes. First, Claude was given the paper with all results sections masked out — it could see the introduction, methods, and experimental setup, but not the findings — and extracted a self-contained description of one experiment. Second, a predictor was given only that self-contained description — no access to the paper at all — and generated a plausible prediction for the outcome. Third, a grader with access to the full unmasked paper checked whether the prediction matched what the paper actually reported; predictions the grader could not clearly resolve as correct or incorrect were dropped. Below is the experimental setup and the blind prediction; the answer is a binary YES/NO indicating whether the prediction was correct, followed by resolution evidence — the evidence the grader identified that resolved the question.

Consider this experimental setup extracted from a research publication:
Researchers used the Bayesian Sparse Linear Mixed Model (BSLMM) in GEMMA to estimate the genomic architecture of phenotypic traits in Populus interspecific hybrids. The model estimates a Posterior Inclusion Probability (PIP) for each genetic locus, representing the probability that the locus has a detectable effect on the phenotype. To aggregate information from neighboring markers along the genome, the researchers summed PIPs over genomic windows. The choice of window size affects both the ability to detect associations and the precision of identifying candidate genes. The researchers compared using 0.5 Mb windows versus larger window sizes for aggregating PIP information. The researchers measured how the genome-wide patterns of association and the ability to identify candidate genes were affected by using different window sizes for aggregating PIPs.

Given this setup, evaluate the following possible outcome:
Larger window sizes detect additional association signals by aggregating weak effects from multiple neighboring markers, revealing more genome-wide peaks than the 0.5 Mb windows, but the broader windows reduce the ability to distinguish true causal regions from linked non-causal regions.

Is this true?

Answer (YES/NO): NO